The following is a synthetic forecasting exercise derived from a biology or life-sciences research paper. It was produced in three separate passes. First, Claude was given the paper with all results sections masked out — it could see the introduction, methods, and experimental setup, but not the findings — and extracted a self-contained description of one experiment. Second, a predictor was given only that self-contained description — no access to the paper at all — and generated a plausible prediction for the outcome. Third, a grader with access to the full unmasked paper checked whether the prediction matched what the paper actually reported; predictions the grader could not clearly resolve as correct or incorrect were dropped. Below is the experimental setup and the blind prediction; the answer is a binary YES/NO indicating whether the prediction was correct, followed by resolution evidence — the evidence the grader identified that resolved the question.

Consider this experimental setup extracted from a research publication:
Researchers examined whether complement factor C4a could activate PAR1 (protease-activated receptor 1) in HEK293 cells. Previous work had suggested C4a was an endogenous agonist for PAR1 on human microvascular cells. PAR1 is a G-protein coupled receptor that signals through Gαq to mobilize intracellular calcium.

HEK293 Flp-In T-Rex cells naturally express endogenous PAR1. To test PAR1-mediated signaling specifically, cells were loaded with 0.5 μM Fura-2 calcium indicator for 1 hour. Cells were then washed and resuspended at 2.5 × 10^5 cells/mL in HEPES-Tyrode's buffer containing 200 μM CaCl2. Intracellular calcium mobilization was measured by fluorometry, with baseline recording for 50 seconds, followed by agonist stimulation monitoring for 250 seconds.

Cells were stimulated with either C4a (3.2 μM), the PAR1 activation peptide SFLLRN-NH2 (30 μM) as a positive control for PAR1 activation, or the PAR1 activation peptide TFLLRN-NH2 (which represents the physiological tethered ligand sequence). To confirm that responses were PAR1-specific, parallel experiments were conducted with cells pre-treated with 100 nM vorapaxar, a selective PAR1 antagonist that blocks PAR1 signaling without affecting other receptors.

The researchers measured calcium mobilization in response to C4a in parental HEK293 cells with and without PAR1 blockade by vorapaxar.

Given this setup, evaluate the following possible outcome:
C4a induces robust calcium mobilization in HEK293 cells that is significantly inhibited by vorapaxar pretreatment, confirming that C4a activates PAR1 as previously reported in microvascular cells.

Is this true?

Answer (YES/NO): NO